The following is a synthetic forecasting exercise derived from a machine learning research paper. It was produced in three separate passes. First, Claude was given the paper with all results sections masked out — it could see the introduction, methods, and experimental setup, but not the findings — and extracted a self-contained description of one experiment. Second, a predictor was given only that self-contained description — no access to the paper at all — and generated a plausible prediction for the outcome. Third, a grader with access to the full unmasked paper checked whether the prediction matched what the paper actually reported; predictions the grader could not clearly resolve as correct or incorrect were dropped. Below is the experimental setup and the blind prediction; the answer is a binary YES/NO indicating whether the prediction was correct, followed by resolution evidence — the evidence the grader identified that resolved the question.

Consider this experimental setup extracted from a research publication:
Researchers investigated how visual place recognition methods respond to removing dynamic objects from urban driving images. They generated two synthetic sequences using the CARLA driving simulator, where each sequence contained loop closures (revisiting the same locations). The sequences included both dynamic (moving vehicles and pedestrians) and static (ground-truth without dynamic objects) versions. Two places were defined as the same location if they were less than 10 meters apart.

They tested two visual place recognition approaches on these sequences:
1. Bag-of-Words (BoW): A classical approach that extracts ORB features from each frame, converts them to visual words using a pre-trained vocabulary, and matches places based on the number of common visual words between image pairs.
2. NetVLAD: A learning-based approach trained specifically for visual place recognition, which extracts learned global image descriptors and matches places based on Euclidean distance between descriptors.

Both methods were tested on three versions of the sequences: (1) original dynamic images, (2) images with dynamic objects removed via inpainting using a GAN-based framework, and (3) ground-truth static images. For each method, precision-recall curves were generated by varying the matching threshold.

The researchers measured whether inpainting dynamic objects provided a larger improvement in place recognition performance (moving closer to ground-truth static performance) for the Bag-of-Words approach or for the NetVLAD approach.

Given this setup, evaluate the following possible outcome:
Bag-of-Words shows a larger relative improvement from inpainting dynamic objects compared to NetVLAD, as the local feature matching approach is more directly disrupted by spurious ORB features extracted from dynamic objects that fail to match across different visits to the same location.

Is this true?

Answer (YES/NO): NO